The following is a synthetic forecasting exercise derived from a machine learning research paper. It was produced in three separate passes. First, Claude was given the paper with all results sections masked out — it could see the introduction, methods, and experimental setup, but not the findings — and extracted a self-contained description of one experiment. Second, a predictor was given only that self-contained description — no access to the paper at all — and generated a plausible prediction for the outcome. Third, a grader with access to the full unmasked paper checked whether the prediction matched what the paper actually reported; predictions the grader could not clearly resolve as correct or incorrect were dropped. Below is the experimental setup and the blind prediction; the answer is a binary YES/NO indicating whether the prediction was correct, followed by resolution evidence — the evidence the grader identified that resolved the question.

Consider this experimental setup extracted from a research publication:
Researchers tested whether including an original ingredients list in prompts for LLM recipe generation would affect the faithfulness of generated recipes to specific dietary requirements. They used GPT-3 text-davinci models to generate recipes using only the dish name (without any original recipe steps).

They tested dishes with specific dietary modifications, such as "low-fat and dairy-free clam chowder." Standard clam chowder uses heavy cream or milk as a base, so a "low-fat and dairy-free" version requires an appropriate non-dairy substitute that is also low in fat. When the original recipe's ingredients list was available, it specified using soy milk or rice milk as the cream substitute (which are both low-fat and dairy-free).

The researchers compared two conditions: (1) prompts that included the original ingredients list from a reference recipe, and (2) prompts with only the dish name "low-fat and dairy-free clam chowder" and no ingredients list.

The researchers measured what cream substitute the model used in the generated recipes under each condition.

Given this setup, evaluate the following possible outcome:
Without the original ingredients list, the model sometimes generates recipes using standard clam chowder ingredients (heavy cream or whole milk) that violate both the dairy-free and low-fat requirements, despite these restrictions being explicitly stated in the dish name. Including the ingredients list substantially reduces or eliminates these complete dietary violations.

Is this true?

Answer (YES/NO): NO